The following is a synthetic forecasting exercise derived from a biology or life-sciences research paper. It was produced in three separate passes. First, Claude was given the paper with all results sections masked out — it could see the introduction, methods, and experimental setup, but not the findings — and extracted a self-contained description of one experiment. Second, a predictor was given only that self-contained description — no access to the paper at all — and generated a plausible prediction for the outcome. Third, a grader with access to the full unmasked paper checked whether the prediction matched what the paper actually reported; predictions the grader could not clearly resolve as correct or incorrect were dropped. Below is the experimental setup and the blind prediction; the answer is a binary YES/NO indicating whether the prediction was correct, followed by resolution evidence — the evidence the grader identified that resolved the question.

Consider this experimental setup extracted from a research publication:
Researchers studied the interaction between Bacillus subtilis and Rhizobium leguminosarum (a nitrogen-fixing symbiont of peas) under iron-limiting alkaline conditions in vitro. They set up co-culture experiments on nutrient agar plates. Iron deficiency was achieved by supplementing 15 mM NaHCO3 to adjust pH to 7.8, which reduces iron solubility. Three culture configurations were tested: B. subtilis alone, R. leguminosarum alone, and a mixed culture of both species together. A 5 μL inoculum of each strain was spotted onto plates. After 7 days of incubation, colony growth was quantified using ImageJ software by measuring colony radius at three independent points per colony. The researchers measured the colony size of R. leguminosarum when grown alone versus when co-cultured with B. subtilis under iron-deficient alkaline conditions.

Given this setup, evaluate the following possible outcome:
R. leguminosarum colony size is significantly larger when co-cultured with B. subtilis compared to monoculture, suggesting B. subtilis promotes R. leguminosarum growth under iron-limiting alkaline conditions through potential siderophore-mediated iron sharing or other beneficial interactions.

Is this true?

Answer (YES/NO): YES